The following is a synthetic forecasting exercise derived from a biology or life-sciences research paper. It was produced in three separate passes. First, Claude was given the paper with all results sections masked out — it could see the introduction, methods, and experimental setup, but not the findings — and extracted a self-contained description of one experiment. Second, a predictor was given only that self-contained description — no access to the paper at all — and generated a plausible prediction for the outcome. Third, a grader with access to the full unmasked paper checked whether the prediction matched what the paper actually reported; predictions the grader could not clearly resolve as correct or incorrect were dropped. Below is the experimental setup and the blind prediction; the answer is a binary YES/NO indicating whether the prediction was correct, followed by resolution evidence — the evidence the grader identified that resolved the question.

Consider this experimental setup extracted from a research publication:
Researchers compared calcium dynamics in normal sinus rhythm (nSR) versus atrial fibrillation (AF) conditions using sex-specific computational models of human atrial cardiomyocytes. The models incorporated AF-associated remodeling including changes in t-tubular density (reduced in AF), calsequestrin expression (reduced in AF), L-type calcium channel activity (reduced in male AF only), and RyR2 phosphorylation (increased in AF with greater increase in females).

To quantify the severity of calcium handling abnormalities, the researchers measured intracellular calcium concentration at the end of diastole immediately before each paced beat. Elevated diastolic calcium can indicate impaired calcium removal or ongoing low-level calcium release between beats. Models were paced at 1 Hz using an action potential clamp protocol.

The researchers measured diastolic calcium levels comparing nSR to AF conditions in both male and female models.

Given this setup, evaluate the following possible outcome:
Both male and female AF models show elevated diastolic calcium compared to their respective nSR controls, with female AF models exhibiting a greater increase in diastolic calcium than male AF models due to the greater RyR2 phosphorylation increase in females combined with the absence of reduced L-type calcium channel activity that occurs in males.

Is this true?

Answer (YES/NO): NO